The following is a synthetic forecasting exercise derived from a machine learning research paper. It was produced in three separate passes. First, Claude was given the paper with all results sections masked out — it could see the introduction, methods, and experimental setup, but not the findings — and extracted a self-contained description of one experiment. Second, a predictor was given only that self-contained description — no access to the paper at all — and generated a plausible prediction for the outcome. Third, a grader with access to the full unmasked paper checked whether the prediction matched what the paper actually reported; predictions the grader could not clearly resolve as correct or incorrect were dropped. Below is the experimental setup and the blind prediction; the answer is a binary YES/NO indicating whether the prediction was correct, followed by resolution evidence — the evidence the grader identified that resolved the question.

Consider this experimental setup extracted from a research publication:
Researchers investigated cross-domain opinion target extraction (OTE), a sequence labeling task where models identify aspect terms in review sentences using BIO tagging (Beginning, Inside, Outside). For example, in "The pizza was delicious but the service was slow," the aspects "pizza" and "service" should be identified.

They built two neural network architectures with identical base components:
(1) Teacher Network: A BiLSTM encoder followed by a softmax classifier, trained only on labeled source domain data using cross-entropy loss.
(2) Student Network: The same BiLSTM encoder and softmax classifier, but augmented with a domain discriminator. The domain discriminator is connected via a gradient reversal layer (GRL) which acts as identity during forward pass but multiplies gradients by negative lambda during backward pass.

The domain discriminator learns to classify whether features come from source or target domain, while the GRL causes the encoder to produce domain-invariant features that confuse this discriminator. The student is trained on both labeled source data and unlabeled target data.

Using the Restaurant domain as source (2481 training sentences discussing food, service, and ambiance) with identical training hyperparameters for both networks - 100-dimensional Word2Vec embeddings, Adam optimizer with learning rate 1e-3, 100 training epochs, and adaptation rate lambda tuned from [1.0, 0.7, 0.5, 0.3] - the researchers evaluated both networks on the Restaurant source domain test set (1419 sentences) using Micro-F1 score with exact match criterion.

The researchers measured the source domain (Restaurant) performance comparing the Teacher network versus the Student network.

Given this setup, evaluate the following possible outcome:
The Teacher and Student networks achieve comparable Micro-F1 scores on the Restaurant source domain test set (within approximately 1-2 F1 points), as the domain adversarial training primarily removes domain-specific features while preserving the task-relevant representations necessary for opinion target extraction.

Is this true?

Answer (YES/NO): YES